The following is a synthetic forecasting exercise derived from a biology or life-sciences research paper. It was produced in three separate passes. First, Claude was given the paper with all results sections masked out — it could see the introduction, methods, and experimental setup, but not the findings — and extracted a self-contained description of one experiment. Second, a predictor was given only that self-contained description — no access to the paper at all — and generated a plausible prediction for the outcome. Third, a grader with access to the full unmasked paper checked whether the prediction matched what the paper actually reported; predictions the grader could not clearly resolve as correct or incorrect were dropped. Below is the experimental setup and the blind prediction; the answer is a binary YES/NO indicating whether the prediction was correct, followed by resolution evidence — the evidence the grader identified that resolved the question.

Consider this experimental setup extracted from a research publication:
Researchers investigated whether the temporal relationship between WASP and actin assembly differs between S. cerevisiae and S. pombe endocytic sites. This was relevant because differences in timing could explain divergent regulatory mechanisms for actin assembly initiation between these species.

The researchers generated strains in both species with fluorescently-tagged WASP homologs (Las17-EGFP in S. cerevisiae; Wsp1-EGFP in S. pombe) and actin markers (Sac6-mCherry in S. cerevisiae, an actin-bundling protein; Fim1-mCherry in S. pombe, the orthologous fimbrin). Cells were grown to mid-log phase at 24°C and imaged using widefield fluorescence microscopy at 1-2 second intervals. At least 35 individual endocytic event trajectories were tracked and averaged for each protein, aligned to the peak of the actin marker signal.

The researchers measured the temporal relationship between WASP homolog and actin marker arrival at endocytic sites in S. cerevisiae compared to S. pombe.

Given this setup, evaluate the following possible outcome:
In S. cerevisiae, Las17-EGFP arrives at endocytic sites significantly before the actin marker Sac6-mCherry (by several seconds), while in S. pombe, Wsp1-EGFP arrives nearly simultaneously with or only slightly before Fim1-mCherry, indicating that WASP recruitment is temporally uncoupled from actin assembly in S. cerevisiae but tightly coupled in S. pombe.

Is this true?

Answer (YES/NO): YES